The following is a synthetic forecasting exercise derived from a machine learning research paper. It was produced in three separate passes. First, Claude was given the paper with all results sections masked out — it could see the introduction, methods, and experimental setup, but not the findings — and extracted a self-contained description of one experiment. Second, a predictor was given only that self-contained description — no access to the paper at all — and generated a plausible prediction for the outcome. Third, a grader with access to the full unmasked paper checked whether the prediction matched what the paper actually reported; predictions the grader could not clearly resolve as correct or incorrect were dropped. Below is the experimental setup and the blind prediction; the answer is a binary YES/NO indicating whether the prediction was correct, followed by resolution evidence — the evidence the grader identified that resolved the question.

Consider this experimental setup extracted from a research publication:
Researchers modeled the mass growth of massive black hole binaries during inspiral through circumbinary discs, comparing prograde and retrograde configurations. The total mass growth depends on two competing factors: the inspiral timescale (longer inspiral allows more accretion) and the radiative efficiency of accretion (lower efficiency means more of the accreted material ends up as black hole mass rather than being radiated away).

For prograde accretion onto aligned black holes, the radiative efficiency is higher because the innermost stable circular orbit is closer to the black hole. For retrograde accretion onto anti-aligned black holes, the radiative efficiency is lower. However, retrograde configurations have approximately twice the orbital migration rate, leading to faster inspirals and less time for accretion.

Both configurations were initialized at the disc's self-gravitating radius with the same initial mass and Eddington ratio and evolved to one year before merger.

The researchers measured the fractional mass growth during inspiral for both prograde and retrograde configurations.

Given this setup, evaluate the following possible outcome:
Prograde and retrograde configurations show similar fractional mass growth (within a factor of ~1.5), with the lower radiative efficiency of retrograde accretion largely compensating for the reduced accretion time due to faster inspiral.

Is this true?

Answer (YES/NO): NO